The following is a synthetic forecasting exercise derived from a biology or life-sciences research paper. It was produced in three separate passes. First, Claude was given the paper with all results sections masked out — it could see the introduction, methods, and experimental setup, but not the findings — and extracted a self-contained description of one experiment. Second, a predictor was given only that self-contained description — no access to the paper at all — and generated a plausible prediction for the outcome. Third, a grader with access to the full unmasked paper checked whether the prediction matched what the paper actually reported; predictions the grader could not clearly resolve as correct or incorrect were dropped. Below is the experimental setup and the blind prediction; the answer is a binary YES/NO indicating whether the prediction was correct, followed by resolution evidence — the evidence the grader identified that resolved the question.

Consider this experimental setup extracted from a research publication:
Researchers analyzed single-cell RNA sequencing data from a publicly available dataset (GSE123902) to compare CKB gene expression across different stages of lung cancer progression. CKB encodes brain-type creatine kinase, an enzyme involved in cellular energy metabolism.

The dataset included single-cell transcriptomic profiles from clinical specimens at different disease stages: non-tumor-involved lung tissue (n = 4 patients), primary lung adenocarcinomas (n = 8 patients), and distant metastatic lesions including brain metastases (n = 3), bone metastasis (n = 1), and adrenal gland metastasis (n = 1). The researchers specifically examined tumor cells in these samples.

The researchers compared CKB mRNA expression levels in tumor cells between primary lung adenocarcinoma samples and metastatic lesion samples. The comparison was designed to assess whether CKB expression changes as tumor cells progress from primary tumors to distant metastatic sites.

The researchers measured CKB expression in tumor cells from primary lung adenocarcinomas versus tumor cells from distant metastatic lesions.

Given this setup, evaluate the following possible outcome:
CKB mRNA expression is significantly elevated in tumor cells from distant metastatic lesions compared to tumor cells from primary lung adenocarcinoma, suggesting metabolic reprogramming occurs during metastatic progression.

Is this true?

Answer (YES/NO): YES